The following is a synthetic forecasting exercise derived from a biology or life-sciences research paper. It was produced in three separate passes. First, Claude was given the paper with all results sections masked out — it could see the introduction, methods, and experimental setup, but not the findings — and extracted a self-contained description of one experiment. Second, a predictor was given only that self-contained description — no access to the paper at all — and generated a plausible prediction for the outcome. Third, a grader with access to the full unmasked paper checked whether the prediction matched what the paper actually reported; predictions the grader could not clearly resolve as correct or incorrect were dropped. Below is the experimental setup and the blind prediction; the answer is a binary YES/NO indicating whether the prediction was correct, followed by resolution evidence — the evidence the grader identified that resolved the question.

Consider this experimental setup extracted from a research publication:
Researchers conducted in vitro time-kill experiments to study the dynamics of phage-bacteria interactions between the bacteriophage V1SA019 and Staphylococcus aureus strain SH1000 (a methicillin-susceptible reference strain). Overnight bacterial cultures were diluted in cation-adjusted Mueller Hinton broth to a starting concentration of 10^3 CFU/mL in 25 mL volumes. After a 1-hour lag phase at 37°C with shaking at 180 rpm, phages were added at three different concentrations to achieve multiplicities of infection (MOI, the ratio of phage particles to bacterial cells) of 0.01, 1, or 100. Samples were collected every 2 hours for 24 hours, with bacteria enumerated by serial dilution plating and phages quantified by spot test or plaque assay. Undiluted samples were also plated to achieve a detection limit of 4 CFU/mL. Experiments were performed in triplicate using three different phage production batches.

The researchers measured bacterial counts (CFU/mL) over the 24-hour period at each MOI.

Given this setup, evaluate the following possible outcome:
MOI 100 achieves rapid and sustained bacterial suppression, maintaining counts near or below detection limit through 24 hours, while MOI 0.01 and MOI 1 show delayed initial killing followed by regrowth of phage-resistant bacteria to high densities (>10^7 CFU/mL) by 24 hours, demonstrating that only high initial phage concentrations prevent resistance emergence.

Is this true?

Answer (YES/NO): NO